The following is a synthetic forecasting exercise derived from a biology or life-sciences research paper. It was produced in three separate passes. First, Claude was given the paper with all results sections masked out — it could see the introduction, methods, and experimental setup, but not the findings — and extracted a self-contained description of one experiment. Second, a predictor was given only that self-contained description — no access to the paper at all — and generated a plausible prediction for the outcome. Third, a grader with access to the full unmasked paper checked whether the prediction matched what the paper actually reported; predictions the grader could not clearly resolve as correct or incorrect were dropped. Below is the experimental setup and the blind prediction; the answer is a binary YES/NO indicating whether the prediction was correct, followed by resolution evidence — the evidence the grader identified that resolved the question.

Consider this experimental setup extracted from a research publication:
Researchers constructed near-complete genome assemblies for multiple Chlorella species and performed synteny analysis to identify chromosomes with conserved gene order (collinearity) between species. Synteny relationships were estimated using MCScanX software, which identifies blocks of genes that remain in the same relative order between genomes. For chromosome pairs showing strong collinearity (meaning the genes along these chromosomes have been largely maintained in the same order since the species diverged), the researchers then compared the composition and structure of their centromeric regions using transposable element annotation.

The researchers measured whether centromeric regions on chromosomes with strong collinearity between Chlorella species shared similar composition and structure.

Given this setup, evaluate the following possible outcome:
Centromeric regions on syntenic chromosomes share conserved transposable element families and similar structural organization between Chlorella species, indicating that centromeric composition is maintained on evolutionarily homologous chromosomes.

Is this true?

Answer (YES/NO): NO